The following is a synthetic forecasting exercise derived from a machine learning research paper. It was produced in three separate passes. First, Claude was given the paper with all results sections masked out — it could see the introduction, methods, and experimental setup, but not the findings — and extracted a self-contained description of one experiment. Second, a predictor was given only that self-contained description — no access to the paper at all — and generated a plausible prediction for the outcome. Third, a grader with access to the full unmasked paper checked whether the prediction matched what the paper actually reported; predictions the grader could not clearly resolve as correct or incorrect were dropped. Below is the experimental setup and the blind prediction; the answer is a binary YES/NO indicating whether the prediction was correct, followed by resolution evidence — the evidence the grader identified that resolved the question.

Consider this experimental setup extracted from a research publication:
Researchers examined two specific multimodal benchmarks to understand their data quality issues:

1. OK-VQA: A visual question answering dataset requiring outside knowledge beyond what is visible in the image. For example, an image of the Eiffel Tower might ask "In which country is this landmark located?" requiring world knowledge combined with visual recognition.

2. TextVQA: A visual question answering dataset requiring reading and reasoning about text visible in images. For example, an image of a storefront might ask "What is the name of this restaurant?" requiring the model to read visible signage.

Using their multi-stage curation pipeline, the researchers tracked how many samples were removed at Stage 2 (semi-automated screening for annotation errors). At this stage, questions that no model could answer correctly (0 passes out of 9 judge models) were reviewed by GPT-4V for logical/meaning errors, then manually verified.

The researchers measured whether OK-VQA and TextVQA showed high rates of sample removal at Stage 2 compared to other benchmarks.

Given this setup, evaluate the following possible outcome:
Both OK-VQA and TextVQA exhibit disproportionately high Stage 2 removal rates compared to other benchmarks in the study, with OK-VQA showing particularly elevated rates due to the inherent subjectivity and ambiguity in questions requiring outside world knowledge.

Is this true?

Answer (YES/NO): NO